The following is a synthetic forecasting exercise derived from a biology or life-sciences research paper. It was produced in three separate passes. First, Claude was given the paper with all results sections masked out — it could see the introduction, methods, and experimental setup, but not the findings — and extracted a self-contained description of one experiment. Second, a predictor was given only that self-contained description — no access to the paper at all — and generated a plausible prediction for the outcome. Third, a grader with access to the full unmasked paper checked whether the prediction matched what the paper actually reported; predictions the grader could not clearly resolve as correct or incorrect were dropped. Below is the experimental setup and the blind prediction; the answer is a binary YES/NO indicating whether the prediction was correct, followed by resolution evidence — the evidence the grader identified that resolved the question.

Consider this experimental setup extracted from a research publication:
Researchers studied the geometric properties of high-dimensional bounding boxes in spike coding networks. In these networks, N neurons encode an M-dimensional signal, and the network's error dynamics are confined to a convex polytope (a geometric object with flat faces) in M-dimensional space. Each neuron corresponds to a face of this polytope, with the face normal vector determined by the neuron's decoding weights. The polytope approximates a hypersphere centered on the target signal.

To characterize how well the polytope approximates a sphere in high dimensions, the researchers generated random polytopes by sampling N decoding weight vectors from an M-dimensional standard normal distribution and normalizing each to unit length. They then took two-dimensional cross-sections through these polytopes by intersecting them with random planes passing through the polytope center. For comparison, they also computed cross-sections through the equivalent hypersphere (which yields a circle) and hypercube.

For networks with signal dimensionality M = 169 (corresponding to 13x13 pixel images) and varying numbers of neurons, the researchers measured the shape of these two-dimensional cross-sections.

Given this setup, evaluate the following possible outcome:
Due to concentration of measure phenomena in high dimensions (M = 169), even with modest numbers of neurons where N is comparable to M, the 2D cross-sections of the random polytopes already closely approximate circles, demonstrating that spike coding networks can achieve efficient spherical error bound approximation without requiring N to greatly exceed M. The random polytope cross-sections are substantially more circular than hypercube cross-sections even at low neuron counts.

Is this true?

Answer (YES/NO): NO